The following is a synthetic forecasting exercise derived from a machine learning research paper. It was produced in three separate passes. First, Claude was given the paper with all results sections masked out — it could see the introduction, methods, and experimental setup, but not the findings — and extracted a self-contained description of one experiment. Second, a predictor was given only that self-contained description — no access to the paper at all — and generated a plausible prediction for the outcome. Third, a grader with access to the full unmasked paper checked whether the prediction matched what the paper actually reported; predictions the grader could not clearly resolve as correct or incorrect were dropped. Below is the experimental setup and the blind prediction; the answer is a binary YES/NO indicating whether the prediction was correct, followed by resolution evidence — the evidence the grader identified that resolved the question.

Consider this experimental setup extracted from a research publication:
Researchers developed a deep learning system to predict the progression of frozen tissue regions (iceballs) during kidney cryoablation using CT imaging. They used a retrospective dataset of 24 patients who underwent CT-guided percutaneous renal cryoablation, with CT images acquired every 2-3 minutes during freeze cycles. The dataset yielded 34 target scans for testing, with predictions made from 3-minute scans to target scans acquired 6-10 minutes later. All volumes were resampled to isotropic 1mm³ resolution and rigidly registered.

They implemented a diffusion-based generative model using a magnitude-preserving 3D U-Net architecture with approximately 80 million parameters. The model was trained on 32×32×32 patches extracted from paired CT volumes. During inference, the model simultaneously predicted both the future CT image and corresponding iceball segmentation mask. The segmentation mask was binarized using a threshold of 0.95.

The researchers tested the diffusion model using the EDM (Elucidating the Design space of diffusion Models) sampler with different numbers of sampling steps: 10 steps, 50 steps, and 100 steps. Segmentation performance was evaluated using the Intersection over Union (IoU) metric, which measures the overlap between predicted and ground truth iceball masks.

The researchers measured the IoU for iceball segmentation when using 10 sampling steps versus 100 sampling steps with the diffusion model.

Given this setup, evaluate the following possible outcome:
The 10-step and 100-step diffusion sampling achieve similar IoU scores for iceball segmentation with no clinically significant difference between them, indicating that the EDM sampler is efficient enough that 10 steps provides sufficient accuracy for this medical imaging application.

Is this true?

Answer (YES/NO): YES